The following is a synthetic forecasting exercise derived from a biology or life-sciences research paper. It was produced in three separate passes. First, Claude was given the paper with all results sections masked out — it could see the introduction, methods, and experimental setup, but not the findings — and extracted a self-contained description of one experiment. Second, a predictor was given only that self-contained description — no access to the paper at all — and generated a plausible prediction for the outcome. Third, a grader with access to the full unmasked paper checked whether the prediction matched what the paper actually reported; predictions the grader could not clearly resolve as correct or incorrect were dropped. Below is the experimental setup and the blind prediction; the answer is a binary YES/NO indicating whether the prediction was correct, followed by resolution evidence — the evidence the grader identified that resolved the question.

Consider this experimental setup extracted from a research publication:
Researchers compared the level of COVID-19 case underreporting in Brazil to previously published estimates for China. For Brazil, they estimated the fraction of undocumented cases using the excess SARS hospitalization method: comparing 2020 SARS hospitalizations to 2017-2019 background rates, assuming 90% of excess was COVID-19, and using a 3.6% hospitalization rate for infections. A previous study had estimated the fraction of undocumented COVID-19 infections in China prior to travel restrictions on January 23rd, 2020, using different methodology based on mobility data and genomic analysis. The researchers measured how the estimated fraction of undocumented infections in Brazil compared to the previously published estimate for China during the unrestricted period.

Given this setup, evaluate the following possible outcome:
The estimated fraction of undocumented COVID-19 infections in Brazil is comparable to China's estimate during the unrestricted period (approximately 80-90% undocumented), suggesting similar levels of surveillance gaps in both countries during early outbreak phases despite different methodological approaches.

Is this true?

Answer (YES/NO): NO